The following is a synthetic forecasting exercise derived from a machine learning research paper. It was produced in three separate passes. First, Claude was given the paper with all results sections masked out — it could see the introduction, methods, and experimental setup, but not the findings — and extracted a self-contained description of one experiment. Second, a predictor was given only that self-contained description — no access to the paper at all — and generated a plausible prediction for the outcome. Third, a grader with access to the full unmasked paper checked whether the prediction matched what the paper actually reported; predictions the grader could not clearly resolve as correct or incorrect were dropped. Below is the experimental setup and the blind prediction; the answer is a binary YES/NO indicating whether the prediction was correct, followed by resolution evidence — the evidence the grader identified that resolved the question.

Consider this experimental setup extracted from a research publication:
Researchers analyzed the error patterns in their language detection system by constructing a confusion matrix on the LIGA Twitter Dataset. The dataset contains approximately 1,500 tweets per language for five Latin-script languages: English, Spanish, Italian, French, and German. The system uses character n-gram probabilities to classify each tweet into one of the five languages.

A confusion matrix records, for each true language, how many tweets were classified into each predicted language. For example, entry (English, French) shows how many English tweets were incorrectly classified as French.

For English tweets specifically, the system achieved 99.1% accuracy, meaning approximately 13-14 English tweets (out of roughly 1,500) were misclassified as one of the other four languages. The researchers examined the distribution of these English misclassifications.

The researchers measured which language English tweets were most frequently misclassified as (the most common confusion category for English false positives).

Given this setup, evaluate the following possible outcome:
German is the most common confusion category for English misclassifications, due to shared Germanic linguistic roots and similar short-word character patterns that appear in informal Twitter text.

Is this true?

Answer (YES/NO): NO